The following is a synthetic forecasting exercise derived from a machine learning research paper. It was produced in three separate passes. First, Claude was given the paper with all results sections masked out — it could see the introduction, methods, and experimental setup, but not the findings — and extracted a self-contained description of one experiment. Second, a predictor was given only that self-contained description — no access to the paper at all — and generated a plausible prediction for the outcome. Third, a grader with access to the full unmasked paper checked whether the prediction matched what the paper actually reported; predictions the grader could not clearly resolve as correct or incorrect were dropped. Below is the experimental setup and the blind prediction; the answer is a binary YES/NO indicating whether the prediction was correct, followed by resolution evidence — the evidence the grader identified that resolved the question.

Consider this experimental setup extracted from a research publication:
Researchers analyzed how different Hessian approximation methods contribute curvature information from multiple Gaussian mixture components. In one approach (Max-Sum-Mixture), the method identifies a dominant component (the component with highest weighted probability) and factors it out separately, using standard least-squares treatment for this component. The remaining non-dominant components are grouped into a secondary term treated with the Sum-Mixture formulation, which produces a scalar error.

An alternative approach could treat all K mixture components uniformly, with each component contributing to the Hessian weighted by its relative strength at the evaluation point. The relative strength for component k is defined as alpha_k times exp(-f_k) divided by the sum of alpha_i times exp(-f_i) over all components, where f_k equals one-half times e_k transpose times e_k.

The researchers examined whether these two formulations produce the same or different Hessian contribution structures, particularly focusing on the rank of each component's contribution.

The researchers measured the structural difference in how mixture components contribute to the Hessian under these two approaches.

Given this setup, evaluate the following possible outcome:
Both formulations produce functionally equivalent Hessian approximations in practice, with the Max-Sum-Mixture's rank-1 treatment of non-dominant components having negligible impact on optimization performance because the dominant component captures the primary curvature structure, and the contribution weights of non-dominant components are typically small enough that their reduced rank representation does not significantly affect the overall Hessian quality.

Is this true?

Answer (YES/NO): NO